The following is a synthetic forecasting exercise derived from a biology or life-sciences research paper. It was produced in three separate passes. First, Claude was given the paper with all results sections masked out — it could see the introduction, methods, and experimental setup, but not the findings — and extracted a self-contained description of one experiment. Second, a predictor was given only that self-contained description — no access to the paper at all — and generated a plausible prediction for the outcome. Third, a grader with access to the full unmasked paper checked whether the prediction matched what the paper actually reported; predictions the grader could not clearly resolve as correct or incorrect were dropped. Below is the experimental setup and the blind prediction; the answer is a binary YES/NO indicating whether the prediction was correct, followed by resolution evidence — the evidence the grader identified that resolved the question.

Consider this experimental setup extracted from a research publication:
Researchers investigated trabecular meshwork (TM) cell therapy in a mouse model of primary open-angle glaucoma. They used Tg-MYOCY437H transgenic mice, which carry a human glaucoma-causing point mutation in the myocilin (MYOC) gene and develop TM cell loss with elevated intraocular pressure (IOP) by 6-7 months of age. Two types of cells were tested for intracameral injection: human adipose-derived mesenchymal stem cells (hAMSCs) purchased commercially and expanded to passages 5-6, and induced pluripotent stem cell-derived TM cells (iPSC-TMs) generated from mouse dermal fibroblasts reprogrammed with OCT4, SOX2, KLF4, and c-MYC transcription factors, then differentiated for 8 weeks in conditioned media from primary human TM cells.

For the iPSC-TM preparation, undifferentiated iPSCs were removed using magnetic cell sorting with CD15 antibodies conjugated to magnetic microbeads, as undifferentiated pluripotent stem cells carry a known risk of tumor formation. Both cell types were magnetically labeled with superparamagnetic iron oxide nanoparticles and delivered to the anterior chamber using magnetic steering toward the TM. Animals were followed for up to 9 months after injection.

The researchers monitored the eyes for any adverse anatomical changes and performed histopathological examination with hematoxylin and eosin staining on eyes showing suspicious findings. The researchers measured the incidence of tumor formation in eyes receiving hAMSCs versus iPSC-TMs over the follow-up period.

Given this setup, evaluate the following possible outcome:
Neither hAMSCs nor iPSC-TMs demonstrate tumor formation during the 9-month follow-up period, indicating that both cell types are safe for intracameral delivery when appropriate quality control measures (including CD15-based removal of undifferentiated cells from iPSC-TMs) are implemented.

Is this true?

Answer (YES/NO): NO